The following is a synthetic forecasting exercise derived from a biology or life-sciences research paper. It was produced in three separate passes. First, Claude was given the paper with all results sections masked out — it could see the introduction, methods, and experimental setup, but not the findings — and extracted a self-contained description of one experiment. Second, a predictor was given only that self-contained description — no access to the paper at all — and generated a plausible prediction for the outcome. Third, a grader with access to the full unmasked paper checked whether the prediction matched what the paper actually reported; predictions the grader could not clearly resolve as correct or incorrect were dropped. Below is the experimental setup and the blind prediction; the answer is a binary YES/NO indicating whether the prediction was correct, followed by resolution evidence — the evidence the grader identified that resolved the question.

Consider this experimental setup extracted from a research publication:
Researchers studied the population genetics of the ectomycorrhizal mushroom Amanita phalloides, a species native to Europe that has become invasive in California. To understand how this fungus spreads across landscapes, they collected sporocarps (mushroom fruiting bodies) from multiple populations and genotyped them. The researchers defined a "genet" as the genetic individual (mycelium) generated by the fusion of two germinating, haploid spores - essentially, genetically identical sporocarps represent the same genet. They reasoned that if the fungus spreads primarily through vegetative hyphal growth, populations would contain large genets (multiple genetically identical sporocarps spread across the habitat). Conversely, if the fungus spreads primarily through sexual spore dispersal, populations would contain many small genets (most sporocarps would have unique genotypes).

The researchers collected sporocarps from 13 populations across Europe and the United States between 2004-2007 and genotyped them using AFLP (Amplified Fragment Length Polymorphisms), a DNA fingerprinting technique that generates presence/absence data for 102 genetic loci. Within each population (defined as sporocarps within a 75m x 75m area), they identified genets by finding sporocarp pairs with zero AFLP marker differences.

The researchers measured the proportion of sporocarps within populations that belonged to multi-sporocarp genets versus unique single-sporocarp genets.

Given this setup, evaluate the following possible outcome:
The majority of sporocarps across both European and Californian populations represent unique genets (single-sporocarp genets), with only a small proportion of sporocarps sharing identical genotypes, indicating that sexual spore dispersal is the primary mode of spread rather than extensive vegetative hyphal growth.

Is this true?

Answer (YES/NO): YES